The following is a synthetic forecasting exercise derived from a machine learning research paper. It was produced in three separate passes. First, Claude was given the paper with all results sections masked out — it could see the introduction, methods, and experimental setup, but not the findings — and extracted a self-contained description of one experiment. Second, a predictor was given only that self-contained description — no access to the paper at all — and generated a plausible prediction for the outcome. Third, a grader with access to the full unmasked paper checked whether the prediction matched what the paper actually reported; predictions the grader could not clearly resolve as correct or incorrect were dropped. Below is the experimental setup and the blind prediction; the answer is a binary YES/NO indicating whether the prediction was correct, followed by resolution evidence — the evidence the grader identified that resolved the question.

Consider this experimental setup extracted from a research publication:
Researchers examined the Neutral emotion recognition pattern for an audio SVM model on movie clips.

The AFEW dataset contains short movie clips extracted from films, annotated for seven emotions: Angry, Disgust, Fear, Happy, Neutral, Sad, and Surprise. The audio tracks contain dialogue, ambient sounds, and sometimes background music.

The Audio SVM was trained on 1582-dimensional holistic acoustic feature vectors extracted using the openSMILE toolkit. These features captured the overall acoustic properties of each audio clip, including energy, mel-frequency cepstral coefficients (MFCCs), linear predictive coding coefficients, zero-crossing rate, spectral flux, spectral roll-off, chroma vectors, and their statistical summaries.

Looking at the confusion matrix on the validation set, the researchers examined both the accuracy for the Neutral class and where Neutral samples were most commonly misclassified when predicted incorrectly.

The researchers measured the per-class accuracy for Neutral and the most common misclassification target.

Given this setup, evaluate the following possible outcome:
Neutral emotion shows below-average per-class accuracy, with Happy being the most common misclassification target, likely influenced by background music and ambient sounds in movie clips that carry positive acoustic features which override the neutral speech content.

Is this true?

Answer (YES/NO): NO